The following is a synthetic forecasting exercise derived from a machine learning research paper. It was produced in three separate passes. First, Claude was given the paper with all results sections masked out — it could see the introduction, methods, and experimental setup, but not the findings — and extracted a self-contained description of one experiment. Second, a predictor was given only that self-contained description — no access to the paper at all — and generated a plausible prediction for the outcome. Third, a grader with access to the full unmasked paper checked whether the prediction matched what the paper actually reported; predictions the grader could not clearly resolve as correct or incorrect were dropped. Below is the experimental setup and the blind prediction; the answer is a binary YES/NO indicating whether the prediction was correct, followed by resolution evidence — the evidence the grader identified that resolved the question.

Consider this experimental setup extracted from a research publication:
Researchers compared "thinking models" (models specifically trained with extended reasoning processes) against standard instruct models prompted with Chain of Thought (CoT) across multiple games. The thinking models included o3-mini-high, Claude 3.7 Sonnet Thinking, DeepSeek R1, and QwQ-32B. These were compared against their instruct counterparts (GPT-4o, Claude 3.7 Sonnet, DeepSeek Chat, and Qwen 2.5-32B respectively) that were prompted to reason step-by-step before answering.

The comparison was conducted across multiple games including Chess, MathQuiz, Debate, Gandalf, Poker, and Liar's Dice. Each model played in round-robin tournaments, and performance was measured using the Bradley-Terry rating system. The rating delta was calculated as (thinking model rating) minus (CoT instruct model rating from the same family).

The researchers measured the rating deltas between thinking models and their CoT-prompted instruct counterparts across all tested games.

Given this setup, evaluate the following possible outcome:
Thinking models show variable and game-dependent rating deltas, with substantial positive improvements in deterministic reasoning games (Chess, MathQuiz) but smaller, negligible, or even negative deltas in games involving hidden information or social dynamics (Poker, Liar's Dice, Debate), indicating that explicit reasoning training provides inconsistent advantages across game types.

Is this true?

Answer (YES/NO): NO